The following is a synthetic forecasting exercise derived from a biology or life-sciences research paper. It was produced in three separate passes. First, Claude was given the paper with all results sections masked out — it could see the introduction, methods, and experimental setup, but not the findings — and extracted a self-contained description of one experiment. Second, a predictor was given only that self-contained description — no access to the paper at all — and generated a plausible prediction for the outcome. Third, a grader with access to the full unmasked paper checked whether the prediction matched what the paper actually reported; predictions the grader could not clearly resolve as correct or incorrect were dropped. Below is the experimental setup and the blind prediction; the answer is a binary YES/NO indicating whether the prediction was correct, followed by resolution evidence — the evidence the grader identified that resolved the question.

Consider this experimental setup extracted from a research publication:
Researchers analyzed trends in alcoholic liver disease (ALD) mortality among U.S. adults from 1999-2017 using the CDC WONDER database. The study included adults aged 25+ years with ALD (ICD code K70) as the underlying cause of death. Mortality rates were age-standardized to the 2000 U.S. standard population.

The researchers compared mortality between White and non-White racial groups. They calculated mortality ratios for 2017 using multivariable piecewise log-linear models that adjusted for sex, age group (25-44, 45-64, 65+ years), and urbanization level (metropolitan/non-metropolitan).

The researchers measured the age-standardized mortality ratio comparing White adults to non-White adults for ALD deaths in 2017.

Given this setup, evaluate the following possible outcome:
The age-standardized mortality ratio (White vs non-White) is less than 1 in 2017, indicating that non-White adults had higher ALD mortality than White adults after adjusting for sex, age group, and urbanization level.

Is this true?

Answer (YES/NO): NO